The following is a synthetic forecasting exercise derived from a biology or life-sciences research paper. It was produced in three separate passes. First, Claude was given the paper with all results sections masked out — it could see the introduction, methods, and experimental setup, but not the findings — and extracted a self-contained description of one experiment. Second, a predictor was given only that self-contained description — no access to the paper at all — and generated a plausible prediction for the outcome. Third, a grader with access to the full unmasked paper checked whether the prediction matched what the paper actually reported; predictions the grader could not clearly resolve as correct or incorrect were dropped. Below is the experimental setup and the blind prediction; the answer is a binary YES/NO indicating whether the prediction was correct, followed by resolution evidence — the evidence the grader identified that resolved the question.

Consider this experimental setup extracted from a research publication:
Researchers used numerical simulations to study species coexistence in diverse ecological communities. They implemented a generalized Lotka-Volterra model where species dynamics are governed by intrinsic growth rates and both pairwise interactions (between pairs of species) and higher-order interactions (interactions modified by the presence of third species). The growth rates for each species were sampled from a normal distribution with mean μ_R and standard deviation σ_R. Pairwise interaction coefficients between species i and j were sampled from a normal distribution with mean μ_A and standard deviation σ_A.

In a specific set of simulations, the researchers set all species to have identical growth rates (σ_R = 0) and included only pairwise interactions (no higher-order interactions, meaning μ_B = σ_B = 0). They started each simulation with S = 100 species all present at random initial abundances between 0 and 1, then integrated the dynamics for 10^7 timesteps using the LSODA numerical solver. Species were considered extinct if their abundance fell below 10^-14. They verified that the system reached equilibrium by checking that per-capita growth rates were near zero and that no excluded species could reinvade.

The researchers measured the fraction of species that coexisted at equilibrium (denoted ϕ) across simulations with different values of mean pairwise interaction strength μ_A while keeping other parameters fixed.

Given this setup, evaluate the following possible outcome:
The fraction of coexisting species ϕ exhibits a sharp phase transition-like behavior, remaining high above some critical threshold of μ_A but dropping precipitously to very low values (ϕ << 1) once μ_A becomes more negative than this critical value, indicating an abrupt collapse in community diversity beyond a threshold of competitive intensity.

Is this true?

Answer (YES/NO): NO